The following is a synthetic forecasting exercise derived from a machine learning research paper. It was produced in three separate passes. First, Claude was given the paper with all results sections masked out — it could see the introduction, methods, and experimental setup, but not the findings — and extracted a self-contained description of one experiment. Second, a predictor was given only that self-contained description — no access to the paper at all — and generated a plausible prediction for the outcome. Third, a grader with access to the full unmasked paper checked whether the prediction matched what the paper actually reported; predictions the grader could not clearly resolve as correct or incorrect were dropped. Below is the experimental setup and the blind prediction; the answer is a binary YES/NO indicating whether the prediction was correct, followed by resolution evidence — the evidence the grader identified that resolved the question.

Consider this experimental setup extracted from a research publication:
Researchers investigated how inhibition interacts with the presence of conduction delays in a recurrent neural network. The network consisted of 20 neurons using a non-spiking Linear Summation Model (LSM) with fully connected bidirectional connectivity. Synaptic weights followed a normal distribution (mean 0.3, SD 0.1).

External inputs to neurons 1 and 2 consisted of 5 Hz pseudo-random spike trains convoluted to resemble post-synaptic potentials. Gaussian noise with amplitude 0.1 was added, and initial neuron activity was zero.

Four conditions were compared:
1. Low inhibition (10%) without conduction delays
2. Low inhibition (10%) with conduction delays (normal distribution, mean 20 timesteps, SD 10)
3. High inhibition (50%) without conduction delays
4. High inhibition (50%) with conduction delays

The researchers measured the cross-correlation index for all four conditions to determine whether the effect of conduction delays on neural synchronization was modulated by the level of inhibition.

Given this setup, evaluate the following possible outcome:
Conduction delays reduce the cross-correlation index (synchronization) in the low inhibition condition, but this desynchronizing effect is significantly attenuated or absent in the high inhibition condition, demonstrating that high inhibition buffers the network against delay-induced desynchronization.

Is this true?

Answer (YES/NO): NO